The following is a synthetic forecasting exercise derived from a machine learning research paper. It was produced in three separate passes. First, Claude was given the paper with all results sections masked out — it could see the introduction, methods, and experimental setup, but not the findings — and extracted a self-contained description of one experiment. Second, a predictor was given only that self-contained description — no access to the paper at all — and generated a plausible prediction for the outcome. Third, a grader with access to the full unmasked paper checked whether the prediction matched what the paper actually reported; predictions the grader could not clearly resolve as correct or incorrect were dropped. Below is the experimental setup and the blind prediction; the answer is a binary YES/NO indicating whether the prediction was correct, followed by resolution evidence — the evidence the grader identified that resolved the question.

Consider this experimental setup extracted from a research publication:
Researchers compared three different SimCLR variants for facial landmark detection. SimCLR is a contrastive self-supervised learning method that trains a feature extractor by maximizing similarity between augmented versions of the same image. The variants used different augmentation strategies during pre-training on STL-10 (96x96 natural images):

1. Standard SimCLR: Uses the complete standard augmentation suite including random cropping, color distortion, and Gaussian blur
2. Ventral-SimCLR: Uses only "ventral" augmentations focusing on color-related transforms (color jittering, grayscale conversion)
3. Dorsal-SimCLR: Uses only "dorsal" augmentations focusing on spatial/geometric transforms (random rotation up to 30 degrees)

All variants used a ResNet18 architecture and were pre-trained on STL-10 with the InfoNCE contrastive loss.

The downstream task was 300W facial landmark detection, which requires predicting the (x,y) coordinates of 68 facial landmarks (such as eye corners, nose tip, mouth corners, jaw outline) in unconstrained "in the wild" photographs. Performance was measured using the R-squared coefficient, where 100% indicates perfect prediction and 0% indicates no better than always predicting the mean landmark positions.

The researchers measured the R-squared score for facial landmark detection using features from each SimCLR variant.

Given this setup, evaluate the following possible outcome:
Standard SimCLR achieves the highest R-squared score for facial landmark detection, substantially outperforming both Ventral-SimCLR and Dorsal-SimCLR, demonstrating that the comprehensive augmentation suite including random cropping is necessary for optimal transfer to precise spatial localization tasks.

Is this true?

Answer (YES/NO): NO